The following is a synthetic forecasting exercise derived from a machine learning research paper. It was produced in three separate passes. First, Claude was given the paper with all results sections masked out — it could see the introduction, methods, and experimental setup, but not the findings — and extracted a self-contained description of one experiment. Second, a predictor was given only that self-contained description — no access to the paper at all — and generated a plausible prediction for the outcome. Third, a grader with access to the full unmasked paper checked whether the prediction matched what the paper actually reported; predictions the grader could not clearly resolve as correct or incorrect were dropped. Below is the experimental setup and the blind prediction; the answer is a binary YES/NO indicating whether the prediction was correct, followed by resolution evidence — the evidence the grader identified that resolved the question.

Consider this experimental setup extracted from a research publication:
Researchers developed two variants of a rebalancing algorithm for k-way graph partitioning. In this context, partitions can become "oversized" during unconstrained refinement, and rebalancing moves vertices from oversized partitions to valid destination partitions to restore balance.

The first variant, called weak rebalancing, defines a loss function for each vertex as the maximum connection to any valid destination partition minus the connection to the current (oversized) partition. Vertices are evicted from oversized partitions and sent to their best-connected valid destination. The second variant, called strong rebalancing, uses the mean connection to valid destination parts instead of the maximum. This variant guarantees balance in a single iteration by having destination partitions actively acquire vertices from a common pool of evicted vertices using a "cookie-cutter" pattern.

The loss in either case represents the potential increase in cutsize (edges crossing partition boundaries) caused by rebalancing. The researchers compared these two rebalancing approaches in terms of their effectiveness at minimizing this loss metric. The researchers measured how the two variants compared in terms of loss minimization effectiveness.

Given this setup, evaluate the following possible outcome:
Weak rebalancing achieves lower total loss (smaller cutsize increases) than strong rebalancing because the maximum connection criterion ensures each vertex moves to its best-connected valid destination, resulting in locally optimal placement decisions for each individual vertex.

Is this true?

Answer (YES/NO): YES